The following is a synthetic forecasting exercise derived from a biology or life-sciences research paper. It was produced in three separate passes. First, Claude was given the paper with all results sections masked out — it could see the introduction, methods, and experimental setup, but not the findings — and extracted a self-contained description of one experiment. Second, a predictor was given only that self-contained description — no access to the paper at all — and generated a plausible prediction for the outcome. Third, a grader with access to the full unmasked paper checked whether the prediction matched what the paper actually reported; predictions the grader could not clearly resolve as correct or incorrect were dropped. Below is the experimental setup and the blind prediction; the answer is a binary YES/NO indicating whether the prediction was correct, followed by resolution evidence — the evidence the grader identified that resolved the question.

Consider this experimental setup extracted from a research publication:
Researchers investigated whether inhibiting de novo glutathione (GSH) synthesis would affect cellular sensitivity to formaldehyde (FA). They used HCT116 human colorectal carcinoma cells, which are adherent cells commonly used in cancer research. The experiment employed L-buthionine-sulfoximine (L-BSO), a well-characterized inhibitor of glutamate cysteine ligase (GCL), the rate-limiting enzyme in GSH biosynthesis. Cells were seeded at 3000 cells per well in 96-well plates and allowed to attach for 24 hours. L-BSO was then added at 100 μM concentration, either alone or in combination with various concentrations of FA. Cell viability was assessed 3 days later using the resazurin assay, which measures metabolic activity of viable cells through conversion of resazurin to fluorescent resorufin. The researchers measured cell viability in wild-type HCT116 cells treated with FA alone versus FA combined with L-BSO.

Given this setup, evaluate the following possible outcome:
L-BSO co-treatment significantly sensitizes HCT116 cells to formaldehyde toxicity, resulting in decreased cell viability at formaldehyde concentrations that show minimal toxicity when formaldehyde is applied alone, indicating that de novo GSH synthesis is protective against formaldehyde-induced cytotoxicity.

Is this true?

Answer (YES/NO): YES